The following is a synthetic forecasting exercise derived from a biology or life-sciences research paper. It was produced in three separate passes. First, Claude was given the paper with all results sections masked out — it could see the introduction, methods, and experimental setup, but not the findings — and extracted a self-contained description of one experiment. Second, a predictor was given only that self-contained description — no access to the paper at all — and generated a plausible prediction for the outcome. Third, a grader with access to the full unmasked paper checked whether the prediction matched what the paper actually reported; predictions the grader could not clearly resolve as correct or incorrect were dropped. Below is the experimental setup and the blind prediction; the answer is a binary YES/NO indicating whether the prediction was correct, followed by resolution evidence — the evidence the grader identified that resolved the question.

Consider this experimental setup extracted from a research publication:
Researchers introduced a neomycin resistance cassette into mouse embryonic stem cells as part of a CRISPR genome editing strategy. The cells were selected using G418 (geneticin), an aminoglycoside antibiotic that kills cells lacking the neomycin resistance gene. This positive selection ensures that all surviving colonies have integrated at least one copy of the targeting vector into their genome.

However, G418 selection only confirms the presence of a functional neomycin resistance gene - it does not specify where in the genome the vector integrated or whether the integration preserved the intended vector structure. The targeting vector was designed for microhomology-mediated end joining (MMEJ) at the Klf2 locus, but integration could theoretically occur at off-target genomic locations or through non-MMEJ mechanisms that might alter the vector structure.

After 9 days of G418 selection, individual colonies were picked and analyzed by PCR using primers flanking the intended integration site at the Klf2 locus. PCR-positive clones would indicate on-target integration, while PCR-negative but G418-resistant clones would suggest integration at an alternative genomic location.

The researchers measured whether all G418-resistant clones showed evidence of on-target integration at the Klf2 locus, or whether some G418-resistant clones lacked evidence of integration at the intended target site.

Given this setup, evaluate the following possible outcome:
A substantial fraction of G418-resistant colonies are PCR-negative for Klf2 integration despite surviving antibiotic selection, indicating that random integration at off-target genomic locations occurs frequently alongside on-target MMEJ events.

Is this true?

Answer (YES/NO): NO